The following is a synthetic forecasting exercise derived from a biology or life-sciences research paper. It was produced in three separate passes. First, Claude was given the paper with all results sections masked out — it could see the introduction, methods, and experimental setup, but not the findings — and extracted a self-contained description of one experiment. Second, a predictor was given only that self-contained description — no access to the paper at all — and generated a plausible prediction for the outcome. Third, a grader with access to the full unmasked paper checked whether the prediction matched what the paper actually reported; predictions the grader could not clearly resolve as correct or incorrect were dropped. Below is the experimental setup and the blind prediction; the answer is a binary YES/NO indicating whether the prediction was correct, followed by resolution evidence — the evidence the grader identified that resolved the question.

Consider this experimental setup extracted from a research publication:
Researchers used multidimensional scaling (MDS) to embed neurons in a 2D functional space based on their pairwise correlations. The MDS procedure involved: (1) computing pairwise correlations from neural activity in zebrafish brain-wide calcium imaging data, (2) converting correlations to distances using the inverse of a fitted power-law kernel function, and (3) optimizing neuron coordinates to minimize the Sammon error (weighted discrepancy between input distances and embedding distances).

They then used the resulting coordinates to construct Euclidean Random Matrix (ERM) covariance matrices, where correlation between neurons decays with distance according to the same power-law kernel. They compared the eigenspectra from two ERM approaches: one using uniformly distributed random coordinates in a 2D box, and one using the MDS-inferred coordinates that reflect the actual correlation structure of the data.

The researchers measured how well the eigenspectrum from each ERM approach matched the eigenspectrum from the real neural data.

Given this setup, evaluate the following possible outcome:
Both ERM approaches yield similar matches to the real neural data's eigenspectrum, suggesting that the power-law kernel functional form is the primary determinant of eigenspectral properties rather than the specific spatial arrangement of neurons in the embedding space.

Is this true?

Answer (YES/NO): YES